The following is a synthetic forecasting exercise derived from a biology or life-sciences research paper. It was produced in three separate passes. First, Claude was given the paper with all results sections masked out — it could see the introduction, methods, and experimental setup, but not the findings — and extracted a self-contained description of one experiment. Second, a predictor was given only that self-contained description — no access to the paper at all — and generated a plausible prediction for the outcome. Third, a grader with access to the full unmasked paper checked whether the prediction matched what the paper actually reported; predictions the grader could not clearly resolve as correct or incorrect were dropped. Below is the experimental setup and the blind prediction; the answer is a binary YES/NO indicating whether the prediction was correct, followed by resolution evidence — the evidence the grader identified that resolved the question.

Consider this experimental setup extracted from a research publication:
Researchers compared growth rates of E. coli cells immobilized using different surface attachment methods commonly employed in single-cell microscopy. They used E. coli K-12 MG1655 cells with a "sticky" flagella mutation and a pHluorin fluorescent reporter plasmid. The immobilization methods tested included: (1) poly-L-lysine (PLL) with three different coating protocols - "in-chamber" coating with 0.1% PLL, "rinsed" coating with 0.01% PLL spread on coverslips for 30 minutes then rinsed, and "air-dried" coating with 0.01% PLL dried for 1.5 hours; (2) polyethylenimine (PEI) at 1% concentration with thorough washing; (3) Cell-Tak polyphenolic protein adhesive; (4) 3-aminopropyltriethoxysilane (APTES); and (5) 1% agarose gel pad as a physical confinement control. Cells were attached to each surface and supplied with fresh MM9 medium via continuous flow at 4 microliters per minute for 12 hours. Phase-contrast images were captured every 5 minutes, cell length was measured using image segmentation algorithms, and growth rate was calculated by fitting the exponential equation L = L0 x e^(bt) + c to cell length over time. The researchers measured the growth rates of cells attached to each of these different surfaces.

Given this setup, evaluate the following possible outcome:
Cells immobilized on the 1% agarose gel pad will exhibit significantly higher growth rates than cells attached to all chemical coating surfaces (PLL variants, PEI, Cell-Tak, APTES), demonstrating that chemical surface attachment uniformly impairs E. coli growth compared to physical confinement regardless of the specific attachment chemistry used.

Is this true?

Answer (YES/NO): NO